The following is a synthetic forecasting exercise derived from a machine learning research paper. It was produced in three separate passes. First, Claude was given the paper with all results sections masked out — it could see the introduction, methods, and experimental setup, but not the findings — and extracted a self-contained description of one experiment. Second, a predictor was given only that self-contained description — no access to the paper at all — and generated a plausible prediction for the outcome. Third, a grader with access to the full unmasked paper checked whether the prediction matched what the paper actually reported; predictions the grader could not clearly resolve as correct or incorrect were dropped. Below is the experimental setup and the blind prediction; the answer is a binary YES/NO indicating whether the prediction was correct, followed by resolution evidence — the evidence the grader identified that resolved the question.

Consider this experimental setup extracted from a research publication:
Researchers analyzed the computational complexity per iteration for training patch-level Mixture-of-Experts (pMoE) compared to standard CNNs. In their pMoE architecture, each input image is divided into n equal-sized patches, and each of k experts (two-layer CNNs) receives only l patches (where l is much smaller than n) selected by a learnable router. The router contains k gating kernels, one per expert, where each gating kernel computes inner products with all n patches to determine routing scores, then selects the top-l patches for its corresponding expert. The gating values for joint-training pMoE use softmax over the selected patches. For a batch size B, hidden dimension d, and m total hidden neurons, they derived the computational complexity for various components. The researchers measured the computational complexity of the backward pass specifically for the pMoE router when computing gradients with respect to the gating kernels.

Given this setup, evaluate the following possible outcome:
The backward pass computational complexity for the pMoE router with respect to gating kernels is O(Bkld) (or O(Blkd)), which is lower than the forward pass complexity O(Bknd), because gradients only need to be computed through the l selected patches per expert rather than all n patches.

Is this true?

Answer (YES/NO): NO